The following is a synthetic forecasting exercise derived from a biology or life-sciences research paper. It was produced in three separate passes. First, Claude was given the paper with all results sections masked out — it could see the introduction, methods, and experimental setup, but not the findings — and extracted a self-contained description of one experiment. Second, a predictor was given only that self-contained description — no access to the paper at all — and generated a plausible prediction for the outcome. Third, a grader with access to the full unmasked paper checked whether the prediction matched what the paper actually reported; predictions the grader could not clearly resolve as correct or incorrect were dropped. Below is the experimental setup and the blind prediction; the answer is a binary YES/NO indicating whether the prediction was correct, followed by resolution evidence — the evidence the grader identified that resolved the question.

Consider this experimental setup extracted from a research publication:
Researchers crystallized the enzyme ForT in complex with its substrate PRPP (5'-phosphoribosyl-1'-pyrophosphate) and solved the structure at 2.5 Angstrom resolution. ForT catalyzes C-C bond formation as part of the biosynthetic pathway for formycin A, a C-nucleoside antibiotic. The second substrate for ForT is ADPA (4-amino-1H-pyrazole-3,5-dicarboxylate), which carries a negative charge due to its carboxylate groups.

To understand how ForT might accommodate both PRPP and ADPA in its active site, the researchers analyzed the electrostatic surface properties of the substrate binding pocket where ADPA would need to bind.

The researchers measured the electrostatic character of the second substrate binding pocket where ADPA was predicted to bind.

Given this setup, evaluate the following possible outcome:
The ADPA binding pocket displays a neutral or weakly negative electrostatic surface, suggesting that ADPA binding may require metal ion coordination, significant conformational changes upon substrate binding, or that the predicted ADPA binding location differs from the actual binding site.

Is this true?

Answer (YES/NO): NO